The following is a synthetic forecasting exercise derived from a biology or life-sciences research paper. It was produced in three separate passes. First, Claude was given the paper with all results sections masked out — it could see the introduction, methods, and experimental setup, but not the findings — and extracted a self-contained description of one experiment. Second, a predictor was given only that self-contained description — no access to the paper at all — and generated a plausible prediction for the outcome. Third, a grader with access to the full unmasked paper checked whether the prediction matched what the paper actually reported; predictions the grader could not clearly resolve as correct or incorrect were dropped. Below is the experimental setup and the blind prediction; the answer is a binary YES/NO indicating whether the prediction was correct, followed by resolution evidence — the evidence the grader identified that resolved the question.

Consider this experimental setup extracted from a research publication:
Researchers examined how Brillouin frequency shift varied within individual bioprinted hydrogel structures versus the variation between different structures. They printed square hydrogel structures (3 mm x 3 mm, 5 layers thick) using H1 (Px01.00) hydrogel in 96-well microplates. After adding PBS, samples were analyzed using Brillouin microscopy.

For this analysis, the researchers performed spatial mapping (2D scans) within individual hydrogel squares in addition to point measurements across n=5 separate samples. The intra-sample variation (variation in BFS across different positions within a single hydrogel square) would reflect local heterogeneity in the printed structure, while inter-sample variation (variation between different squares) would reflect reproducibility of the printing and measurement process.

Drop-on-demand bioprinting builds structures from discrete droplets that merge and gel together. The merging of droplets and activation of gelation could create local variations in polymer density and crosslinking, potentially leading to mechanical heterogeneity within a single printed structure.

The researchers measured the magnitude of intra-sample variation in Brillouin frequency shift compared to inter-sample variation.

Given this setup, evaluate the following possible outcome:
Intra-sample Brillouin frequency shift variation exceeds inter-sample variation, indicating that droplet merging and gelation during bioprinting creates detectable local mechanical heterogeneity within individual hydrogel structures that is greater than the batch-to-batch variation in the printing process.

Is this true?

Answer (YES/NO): YES